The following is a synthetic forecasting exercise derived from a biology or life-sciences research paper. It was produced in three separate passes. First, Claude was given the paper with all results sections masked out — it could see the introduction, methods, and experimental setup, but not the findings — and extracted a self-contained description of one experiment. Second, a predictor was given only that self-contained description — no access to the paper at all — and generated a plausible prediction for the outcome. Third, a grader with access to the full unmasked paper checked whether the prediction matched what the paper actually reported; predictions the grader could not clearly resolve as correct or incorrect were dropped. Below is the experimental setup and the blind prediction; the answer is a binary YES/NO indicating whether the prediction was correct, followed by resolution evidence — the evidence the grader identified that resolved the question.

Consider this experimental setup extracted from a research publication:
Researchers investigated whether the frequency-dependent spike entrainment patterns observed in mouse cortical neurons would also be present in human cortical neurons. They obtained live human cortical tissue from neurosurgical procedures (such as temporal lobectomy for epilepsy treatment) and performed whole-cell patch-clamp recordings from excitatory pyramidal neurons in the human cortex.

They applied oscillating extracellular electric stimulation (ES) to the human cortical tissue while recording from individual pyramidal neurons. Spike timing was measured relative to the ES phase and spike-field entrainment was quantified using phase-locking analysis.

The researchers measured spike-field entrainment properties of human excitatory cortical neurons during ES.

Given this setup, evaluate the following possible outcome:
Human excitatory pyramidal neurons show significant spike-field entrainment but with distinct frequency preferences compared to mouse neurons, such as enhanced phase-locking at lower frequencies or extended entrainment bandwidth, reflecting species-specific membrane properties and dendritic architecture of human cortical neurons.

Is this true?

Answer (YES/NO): NO